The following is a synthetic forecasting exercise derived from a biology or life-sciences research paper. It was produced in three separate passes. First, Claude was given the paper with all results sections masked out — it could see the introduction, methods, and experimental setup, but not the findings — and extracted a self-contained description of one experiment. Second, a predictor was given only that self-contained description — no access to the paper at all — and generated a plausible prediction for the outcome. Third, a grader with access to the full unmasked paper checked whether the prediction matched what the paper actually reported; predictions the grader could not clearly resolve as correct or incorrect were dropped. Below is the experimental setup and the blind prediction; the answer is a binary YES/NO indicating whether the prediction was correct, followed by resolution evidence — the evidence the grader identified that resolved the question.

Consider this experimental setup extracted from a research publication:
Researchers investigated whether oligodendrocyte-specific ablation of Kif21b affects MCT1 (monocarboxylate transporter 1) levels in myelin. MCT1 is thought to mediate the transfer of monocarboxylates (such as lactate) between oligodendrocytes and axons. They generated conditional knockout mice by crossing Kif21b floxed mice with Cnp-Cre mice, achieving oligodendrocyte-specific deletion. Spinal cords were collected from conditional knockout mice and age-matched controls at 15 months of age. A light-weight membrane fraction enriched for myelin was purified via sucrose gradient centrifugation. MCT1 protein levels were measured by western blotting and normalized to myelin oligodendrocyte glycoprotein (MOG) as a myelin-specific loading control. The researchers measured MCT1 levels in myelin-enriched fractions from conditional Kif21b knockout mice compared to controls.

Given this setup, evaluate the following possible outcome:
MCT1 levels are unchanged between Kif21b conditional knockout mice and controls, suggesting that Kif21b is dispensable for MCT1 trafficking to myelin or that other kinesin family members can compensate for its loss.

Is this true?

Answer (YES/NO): NO